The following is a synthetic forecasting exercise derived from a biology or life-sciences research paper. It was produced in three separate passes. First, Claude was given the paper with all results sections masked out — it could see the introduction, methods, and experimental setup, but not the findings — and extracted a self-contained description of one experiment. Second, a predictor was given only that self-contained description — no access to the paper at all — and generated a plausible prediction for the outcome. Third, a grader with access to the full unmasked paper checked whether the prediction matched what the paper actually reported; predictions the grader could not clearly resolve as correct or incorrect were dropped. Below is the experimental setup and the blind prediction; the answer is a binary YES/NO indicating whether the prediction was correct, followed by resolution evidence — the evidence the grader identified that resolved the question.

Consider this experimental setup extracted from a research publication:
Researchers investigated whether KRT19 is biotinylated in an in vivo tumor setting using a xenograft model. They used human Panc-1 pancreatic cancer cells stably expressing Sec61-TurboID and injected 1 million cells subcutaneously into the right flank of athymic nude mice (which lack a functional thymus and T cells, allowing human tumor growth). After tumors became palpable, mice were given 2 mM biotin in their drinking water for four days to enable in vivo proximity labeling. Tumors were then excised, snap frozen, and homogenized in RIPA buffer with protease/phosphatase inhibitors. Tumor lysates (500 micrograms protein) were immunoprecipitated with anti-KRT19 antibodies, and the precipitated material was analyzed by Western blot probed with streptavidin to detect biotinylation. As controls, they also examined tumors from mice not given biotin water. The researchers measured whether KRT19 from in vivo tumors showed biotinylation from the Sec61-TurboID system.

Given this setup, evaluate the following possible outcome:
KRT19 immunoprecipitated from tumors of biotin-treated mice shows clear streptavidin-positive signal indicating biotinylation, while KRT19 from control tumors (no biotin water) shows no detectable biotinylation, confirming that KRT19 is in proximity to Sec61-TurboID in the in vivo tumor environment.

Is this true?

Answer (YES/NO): YES